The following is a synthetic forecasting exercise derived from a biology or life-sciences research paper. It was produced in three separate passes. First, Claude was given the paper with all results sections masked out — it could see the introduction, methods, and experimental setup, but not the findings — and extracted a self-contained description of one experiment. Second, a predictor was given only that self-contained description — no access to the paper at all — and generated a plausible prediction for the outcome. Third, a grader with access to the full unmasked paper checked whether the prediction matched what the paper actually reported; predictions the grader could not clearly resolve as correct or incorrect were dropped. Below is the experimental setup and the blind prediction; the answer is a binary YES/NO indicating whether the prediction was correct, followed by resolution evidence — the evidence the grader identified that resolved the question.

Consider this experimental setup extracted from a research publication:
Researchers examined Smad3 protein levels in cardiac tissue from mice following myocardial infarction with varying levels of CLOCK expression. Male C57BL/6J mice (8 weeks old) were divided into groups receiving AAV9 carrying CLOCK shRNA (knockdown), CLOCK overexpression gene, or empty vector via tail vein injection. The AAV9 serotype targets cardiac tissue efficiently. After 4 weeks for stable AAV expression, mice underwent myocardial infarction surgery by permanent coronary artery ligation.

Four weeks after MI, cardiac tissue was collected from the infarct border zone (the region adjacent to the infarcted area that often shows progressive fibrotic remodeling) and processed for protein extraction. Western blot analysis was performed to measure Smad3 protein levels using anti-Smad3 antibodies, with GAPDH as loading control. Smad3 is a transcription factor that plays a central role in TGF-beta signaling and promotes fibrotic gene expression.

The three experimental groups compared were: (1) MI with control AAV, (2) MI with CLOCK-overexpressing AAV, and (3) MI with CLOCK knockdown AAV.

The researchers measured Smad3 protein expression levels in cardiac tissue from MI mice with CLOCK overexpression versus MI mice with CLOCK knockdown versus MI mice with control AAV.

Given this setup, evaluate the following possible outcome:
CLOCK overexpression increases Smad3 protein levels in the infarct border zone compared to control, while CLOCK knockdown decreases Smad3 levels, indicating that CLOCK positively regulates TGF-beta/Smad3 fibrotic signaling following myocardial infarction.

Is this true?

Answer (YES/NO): NO